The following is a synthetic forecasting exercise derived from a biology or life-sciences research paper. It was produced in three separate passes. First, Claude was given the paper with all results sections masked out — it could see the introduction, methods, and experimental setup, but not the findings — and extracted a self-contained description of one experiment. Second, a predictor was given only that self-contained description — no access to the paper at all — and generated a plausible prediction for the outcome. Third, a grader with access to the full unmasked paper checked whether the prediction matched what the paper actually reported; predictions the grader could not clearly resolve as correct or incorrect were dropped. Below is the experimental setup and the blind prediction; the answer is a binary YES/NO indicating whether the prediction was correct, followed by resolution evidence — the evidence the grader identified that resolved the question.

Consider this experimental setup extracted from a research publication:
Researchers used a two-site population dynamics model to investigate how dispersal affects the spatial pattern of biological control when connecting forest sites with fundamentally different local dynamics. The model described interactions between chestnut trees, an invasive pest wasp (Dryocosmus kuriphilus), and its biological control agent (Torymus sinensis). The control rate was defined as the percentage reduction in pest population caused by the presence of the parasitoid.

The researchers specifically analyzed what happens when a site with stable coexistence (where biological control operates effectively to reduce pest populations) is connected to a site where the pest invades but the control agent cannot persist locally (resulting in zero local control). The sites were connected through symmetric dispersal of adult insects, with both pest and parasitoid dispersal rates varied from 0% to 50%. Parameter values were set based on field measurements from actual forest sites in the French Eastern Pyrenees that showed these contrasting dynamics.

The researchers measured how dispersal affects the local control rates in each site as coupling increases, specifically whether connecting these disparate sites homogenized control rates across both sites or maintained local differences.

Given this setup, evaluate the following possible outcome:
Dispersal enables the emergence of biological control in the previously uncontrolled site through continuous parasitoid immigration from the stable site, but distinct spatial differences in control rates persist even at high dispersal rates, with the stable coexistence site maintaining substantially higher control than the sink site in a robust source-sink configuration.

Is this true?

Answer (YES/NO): NO